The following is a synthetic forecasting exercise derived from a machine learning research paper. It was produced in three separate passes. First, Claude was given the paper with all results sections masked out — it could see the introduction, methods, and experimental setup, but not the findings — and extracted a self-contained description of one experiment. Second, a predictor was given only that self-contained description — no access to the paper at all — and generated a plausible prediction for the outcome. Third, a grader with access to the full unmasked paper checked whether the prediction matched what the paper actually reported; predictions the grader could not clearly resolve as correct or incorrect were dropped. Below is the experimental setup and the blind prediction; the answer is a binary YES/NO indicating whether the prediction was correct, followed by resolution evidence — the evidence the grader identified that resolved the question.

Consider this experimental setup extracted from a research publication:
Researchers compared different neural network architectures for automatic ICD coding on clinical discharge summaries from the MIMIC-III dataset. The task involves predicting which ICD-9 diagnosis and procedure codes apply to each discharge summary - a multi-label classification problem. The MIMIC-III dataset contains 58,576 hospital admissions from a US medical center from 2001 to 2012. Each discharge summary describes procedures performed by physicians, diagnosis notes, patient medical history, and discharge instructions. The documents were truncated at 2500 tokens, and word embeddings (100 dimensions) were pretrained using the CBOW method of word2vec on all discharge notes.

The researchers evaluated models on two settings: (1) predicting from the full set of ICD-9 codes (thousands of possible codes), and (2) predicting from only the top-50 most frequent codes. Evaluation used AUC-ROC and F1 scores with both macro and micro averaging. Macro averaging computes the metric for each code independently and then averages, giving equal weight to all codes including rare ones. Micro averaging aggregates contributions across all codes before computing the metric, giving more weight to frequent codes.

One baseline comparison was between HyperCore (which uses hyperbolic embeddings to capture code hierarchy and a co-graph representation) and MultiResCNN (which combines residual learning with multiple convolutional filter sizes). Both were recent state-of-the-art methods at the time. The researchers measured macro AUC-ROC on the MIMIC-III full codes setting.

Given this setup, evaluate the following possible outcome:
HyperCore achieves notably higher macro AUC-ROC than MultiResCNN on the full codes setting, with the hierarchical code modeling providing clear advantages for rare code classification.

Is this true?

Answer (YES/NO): YES